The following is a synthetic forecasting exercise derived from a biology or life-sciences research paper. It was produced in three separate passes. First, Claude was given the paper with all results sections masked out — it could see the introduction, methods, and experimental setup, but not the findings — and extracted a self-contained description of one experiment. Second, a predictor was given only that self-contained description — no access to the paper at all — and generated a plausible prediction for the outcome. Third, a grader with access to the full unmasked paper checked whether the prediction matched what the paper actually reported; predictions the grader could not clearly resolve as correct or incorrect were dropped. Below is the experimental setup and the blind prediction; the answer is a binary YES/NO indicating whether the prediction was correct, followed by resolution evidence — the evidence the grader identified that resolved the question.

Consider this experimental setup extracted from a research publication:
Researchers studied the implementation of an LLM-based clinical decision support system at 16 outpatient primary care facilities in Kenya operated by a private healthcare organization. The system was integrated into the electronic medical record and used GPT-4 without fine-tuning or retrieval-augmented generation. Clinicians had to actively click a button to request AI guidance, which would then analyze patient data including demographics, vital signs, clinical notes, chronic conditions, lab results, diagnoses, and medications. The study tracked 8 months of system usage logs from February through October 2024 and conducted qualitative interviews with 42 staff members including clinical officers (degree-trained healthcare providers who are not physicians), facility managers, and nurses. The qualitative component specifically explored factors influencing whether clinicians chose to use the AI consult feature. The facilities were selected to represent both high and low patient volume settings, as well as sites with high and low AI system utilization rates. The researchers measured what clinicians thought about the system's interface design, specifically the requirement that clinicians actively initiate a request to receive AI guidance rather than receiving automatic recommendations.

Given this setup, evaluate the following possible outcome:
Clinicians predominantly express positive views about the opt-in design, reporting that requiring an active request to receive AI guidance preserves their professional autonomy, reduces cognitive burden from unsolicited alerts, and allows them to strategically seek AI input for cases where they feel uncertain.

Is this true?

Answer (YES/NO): NO